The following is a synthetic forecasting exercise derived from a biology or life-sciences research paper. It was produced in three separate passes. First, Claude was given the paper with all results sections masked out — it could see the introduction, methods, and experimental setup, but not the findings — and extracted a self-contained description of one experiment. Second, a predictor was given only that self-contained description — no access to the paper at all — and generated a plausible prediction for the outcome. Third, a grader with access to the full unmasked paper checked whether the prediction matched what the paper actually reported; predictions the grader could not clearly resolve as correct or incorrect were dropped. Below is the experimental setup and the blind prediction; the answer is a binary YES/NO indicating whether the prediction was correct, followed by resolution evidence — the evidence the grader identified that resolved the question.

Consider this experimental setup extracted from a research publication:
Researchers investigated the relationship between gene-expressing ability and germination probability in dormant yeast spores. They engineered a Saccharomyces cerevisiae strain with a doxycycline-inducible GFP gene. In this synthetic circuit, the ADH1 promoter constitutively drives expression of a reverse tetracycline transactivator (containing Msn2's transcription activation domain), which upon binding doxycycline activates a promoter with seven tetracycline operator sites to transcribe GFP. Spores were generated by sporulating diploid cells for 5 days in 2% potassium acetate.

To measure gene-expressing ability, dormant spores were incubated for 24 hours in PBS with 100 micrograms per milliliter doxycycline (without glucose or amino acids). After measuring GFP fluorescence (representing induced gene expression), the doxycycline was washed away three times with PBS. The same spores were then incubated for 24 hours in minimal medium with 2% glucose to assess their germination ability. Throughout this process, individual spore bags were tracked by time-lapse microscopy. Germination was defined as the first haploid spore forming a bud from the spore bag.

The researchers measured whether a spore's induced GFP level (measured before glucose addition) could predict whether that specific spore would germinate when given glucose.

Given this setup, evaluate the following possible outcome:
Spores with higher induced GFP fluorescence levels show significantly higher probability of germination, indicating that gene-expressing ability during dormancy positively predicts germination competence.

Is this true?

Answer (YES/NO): YES